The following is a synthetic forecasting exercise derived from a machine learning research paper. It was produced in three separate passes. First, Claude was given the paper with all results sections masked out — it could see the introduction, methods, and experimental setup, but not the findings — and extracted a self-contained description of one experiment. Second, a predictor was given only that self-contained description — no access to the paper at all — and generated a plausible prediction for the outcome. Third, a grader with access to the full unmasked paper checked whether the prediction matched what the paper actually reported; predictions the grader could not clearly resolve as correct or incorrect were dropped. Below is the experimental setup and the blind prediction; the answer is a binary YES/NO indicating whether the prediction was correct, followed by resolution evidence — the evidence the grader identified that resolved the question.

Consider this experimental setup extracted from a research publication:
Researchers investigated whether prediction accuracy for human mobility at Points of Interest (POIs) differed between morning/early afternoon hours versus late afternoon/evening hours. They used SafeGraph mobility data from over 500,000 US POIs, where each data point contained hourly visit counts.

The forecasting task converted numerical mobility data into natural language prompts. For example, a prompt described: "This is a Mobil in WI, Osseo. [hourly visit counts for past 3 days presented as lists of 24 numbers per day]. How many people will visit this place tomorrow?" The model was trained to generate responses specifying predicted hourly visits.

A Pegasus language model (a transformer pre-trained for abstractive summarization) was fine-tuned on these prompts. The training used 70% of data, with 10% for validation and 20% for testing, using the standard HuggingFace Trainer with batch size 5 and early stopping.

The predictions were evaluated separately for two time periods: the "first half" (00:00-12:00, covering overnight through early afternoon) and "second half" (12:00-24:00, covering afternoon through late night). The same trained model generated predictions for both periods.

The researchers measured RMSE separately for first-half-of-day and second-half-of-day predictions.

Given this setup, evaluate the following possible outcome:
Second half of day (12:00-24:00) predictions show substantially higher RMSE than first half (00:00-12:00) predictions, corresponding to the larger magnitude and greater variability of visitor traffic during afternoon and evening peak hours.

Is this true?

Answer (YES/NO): NO